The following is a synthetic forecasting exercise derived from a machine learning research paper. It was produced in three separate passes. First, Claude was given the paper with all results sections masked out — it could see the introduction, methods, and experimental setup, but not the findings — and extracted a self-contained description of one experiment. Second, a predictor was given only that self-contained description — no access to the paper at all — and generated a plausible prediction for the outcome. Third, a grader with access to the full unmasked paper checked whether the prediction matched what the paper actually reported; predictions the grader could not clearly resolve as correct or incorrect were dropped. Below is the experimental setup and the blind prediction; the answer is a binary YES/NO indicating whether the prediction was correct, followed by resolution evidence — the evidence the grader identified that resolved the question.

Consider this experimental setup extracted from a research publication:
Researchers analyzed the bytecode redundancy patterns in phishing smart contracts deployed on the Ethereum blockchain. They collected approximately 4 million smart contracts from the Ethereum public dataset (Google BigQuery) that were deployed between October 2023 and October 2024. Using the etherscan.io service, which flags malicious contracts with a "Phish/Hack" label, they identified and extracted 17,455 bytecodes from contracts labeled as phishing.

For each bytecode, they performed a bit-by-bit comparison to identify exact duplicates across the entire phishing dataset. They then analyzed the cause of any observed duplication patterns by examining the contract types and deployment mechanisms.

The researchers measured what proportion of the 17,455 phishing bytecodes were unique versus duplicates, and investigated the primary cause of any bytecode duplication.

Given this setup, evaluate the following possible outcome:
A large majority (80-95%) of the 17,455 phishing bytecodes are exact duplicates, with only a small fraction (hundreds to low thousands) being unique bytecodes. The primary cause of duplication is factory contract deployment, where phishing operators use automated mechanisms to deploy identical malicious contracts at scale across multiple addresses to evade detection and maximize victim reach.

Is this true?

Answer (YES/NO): NO